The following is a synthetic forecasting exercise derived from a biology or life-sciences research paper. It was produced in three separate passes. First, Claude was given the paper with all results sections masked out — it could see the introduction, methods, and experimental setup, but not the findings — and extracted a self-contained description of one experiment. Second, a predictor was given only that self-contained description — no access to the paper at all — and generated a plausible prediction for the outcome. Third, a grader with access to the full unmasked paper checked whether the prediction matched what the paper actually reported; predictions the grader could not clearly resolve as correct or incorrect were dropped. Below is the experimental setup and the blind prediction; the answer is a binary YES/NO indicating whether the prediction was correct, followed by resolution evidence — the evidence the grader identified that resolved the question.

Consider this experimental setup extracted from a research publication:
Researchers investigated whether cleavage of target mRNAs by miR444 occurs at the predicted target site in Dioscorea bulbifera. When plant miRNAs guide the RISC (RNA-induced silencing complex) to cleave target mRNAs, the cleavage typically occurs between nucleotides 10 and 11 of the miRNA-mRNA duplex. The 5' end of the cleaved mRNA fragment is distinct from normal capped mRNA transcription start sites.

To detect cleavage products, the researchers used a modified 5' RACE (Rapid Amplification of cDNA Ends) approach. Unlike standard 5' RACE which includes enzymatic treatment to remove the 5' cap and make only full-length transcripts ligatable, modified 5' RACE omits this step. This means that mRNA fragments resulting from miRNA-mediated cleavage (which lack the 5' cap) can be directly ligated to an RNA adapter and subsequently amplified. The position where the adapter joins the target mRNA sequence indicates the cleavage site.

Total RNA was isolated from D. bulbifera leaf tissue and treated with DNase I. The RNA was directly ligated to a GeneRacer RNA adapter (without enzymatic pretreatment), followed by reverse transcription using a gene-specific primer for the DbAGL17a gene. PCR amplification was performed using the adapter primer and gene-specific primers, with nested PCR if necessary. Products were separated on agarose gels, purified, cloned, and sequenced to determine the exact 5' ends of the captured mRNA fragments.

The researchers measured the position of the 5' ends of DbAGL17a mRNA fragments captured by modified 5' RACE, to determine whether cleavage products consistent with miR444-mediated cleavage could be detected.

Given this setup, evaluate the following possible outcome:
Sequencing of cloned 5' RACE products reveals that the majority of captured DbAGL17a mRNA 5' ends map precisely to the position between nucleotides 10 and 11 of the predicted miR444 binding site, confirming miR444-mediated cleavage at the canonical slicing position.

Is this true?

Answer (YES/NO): NO